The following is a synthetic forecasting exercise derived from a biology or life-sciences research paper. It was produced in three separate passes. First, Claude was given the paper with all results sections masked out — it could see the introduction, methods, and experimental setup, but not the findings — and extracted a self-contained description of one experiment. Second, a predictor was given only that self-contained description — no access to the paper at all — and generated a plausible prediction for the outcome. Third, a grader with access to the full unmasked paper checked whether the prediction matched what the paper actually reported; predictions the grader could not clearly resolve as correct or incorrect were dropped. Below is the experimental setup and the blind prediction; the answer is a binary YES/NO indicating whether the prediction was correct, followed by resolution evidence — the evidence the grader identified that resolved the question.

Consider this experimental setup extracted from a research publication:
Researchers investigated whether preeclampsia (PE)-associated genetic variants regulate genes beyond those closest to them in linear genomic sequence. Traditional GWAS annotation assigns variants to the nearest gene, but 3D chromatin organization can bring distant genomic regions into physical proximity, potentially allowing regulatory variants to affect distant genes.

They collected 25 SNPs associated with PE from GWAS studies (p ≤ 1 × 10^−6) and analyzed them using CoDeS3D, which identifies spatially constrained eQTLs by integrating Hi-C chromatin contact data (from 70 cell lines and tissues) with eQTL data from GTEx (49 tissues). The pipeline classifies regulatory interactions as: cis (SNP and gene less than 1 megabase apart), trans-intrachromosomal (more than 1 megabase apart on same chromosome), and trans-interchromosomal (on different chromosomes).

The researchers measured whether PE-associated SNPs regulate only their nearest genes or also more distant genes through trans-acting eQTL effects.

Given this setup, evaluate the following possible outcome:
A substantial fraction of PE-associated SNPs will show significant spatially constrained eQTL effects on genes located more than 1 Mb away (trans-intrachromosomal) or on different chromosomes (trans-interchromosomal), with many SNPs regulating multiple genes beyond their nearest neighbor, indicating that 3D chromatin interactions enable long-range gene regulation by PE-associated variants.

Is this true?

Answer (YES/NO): NO